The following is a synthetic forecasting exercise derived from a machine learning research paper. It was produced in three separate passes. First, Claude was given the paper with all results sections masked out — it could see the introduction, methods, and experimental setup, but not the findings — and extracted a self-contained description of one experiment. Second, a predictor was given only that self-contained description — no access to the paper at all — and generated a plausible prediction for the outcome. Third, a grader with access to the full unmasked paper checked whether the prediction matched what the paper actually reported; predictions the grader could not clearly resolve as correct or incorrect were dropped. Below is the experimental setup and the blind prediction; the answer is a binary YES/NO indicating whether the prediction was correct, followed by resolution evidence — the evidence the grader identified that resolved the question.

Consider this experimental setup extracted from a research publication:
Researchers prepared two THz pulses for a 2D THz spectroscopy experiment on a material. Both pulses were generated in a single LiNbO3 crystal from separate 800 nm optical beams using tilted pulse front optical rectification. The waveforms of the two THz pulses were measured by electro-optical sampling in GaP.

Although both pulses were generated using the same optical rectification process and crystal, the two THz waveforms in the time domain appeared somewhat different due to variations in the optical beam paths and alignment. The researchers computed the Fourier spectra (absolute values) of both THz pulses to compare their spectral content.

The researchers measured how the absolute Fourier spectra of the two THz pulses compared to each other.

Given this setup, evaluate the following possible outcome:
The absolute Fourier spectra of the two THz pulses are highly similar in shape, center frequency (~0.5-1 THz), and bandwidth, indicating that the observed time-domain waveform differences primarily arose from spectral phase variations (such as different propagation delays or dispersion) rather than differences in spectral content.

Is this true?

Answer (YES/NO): YES